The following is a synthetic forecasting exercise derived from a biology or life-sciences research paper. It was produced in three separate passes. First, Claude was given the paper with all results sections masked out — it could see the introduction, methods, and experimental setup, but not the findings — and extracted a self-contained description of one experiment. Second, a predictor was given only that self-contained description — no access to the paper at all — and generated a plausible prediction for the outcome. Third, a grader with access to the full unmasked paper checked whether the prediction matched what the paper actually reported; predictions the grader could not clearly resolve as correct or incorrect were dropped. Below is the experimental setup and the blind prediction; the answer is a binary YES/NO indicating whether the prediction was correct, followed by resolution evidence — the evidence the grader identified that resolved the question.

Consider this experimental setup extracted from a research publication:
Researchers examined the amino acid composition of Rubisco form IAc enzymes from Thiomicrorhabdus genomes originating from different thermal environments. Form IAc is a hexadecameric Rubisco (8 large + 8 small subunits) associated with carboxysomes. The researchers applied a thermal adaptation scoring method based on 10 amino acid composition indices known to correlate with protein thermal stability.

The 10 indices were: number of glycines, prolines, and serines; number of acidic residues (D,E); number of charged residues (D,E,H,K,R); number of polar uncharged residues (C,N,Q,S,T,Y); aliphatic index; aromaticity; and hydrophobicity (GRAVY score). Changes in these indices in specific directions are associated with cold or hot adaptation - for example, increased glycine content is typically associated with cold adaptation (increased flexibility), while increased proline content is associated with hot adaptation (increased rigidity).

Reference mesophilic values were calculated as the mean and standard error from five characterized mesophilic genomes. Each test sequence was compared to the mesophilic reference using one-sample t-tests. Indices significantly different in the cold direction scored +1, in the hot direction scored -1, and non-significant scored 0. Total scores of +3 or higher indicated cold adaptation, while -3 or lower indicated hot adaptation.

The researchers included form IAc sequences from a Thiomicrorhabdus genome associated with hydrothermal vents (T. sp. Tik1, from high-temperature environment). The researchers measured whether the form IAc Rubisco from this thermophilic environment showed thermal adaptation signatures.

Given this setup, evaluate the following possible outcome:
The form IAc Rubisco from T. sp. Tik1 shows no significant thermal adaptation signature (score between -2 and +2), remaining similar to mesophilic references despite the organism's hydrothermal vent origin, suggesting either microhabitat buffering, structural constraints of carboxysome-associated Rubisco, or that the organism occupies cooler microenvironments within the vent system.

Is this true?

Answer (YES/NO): NO